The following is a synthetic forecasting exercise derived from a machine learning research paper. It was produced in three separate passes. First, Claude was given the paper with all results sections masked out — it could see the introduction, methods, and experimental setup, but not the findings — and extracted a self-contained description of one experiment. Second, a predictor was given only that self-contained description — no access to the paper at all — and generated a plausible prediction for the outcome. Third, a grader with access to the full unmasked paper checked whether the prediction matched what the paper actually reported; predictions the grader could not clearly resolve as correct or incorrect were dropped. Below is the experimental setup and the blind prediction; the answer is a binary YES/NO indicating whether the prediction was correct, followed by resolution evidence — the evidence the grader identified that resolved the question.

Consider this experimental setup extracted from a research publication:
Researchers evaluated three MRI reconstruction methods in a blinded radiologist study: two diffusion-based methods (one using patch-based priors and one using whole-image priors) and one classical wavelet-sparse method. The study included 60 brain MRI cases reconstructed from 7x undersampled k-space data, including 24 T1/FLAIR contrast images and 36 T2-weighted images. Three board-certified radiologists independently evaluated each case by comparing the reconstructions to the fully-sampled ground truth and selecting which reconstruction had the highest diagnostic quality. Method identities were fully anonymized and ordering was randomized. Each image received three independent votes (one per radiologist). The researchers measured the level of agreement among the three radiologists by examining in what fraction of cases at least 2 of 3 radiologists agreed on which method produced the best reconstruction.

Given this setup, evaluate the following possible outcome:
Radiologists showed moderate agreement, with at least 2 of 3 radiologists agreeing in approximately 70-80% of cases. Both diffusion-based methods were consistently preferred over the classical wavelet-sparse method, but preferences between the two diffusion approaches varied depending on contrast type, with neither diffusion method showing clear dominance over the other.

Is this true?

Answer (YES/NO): NO